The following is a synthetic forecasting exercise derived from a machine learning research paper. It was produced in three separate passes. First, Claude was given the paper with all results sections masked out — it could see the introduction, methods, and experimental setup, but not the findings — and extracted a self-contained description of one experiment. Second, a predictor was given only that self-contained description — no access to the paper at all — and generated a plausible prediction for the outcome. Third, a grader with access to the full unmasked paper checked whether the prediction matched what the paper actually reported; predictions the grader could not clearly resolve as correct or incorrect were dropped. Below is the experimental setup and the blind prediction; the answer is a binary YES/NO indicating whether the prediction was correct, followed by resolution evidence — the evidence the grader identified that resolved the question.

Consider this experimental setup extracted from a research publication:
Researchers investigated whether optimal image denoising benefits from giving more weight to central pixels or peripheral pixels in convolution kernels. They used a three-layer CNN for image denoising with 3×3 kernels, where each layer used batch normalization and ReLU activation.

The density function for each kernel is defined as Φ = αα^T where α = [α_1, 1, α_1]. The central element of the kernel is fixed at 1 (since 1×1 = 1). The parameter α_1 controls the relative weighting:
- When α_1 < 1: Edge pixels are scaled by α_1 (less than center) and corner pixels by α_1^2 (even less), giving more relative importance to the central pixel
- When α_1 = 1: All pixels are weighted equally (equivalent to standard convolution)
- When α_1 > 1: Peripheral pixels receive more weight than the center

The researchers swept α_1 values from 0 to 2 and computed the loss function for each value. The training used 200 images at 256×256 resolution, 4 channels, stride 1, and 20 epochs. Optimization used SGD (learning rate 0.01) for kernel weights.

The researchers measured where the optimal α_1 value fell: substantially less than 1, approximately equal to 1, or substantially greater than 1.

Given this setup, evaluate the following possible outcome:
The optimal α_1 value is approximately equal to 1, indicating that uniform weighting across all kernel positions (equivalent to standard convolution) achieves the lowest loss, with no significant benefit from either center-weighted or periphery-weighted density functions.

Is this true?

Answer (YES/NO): NO